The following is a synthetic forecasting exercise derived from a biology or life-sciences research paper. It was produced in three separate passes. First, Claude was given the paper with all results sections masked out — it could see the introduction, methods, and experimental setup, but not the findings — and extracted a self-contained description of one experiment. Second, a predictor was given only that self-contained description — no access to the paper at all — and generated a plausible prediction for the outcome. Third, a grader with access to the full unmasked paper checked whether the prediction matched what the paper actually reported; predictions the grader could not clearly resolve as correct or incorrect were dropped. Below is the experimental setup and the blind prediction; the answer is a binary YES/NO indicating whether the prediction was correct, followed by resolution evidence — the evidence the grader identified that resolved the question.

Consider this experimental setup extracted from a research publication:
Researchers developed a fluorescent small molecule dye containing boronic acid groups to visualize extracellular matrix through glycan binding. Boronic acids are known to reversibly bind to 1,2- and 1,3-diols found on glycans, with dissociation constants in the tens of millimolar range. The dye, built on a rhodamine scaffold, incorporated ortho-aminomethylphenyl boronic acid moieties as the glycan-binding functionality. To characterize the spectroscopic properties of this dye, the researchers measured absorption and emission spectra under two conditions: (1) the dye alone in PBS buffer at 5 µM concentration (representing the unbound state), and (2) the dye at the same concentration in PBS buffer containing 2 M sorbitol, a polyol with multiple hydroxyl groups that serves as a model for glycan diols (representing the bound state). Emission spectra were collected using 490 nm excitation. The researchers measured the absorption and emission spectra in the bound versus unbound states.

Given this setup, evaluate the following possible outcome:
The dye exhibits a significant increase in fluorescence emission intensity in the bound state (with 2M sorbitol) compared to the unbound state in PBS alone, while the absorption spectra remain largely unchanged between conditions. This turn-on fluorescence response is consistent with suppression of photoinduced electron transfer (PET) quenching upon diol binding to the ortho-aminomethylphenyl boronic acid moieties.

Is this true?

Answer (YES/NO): NO